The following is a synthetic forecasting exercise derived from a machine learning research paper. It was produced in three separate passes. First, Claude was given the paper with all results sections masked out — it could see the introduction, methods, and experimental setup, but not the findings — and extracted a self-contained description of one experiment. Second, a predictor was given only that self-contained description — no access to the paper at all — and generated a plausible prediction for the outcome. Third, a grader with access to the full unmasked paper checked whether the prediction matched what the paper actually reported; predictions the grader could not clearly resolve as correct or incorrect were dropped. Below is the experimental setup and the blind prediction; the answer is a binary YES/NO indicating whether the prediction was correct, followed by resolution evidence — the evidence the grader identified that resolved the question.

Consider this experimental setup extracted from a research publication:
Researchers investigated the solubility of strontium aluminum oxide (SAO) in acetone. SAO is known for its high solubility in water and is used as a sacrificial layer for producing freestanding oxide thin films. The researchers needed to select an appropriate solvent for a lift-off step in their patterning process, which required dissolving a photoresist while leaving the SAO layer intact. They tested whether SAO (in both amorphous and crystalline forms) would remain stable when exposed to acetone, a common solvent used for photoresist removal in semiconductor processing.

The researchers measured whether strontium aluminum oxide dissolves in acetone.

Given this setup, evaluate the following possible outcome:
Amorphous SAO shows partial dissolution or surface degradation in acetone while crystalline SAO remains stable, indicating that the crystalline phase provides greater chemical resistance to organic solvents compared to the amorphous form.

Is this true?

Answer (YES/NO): NO